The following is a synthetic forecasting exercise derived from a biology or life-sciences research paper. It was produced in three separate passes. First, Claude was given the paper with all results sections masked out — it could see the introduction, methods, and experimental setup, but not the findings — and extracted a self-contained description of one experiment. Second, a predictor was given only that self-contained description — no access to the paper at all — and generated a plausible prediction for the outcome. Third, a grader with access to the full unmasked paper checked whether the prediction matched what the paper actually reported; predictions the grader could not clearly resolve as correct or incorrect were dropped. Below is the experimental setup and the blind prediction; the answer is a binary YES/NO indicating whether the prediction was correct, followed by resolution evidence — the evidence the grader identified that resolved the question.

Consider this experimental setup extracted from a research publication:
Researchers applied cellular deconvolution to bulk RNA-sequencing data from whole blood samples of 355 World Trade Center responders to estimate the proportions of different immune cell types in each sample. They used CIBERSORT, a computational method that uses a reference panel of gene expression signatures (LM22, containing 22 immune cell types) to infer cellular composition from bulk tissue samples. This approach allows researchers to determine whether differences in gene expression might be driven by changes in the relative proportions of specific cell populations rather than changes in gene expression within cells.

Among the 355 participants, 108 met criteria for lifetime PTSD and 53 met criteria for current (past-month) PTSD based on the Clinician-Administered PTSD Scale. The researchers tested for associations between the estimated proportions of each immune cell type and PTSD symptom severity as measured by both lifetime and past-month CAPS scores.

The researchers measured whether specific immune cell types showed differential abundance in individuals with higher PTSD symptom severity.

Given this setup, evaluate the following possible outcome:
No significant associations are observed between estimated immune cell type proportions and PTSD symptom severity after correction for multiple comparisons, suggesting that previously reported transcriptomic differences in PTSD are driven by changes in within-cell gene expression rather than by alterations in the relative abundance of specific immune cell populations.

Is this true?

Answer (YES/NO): NO